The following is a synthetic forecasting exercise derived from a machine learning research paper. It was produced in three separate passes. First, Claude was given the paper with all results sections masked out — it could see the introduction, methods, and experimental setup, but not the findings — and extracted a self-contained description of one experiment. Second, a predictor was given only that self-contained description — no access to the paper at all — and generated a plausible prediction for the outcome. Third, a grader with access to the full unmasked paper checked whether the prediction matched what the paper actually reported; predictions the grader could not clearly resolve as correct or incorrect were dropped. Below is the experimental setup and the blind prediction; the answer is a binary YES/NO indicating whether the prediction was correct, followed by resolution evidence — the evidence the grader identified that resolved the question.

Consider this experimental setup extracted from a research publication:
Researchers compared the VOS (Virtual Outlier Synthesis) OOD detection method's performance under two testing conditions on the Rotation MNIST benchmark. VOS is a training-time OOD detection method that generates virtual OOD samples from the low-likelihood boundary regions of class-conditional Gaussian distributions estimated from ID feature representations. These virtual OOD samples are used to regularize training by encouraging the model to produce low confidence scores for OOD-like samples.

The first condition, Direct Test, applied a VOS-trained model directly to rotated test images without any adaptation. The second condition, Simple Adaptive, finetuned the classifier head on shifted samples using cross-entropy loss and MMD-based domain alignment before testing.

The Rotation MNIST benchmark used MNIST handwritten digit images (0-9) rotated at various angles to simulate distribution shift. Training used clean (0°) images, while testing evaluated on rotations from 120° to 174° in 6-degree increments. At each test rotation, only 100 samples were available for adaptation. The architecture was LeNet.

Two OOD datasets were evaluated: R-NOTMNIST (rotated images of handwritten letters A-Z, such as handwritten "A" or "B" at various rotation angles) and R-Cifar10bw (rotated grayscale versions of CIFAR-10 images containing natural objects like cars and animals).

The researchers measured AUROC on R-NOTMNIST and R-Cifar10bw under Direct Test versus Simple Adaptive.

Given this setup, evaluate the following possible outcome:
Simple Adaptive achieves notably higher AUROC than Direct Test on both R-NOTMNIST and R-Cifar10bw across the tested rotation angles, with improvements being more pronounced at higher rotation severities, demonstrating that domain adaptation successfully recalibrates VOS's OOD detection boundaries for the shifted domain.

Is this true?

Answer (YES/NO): YES